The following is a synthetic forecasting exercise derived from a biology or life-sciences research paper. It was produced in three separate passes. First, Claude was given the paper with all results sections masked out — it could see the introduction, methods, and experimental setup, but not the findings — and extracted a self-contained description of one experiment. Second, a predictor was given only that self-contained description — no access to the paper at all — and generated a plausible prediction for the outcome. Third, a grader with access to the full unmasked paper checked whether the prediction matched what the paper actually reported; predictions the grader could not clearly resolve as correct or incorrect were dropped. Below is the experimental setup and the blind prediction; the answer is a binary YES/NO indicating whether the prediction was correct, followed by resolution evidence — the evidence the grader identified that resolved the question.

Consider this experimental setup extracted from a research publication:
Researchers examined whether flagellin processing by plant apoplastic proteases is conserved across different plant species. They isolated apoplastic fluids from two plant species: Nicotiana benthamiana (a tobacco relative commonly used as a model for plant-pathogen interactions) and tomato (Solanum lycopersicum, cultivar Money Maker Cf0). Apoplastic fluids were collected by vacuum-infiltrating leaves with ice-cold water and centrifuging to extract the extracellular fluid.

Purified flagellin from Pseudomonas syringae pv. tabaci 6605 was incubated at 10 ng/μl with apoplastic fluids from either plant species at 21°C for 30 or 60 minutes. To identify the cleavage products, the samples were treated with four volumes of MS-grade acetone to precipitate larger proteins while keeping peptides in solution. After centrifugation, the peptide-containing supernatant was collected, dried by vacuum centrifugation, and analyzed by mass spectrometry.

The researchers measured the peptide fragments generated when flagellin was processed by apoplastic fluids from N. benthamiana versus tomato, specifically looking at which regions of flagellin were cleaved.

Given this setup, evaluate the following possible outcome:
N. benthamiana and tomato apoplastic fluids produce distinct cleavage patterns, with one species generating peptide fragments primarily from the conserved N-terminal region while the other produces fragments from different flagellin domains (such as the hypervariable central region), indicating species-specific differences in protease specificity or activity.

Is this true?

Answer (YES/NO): NO